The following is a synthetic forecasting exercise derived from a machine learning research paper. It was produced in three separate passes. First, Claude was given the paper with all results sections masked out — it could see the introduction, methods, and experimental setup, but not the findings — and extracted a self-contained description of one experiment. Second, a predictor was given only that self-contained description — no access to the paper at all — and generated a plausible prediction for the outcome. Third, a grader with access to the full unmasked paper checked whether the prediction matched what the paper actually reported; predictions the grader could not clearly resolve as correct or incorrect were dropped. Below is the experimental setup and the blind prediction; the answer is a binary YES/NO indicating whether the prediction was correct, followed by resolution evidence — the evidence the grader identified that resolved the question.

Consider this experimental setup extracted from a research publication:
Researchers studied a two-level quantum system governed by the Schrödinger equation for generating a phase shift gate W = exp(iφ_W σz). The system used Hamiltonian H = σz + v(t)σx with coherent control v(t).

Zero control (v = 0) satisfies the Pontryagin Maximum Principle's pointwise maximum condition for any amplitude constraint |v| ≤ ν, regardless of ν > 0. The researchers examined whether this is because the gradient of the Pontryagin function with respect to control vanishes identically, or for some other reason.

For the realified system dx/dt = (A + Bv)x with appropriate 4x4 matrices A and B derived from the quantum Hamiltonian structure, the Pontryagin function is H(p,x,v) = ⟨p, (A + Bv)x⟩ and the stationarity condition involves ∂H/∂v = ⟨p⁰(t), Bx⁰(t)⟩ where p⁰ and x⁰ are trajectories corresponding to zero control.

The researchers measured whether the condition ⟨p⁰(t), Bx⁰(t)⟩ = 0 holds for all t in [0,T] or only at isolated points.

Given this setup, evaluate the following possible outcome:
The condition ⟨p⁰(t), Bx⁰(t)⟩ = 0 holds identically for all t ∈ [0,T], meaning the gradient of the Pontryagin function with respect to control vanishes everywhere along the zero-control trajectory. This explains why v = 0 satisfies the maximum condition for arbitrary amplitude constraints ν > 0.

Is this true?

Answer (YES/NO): YES